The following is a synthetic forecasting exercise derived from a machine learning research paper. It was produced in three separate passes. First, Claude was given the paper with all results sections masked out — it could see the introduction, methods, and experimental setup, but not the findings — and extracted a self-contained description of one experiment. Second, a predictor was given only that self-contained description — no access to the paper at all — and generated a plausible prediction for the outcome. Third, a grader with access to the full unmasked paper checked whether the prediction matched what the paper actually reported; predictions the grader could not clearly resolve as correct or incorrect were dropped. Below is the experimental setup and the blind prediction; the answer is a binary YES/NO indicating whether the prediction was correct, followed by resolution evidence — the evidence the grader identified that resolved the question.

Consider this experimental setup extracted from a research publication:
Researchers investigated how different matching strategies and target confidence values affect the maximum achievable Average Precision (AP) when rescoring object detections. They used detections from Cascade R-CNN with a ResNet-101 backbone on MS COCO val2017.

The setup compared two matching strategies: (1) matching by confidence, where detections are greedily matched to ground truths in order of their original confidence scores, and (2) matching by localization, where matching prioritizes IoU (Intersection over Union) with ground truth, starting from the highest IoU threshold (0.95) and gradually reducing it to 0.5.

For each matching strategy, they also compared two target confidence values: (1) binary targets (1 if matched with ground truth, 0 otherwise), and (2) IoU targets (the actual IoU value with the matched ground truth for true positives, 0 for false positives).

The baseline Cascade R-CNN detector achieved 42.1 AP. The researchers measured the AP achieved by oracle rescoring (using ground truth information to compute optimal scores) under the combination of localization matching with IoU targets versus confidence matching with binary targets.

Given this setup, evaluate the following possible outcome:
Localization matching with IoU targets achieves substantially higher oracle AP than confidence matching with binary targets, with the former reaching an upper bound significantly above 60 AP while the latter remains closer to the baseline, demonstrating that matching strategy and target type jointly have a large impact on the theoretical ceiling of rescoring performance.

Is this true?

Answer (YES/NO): NO